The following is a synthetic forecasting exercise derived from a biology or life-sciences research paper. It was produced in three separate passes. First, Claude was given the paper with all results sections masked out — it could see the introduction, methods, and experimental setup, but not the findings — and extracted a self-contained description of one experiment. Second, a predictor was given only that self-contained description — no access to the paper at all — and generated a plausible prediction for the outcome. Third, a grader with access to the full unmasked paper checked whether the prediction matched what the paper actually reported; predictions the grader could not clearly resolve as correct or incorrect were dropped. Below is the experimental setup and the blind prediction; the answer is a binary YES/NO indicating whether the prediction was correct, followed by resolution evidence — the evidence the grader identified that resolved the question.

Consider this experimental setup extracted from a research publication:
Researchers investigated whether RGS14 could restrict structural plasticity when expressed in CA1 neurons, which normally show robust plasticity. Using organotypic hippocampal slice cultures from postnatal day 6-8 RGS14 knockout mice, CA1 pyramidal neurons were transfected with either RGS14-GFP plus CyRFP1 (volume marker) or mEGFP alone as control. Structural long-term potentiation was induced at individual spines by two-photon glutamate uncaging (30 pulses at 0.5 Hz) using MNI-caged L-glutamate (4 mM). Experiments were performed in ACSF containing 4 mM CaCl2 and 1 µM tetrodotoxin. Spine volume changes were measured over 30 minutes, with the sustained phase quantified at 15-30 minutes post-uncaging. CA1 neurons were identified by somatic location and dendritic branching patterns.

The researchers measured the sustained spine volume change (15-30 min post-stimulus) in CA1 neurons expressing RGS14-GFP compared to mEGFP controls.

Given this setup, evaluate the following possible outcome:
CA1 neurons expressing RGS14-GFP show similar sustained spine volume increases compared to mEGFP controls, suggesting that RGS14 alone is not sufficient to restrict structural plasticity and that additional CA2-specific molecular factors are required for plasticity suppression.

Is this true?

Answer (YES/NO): NO